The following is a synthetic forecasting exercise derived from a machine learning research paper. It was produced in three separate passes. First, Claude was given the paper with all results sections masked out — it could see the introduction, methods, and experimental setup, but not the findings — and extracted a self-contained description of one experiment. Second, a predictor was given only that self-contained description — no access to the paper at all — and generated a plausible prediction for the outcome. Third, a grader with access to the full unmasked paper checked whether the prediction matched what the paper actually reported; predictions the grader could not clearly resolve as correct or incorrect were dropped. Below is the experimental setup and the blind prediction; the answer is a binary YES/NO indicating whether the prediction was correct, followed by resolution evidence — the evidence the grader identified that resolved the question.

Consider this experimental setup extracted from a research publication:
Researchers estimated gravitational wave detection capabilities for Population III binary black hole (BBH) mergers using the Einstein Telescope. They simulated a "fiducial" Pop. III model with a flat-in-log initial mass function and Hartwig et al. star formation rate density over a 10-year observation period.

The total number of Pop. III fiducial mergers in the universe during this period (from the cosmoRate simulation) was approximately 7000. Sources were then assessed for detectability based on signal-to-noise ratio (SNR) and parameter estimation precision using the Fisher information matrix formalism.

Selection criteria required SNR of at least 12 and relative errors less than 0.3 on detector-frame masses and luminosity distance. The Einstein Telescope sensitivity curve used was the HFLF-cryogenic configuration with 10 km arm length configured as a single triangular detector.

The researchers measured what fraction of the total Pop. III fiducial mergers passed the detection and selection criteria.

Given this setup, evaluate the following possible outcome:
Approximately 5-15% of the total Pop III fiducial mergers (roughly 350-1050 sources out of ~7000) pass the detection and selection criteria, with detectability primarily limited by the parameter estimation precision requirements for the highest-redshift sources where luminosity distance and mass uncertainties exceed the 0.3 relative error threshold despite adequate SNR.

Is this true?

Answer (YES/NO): YES